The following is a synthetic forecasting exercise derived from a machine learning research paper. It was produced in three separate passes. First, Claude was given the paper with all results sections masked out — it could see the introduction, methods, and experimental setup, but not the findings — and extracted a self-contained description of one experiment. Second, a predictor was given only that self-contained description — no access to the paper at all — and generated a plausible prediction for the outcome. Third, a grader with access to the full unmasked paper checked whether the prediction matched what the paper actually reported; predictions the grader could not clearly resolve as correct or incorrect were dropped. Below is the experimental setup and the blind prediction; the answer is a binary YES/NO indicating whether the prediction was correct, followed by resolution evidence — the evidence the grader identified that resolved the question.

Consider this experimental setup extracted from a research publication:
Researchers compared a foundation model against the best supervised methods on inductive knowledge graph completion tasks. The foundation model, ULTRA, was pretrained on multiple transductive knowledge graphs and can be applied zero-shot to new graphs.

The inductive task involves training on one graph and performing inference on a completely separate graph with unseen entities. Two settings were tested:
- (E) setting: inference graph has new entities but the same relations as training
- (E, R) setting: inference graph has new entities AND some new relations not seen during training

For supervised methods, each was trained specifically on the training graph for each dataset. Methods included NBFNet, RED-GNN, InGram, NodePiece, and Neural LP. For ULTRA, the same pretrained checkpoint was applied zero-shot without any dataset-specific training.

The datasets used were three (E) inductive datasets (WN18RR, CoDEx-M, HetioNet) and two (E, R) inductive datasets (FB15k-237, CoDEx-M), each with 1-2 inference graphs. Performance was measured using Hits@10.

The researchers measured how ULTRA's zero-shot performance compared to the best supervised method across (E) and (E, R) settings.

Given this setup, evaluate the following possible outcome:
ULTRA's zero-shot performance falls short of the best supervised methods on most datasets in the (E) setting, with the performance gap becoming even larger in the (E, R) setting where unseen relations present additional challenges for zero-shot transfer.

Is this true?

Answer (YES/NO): NO